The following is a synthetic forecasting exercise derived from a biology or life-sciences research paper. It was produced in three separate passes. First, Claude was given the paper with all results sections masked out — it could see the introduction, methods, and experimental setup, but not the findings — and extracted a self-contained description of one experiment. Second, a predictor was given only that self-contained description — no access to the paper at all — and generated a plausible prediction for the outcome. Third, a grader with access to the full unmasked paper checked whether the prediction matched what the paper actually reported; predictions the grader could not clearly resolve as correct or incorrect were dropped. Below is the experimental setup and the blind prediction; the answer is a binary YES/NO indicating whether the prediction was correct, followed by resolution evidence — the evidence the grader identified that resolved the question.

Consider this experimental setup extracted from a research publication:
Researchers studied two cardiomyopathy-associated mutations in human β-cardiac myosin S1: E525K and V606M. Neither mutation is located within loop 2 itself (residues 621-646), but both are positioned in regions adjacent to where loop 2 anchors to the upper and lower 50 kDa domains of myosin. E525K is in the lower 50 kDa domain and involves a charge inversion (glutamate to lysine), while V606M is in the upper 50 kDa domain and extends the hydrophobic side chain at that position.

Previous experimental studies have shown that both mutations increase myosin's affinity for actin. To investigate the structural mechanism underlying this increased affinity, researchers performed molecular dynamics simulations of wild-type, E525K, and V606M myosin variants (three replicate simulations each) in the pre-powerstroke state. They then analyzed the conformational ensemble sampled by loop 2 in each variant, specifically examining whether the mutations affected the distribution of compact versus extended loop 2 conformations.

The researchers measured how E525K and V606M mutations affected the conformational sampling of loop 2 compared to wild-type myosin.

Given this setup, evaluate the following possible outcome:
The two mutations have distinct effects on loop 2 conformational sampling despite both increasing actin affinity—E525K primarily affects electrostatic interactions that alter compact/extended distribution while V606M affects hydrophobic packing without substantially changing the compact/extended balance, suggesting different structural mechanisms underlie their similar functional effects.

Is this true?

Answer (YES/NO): NO